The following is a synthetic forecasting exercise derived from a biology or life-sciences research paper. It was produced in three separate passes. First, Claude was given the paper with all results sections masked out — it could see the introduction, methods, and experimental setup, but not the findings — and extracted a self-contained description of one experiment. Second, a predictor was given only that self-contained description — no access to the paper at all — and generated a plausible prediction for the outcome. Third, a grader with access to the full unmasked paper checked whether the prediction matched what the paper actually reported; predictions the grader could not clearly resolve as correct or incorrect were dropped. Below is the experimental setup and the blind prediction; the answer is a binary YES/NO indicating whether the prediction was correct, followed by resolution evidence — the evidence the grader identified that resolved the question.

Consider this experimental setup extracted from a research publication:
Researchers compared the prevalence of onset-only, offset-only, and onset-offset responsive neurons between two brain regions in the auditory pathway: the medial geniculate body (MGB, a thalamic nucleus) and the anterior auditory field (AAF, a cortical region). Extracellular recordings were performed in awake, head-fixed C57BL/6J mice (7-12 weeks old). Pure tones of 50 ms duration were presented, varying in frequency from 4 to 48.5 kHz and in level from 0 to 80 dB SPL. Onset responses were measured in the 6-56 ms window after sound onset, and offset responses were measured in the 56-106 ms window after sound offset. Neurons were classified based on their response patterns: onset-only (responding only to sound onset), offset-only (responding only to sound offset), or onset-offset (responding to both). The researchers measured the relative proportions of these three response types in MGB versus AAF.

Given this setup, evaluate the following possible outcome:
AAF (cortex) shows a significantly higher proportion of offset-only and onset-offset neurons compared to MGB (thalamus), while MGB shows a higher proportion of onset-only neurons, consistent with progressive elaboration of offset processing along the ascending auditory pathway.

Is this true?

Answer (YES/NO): NO